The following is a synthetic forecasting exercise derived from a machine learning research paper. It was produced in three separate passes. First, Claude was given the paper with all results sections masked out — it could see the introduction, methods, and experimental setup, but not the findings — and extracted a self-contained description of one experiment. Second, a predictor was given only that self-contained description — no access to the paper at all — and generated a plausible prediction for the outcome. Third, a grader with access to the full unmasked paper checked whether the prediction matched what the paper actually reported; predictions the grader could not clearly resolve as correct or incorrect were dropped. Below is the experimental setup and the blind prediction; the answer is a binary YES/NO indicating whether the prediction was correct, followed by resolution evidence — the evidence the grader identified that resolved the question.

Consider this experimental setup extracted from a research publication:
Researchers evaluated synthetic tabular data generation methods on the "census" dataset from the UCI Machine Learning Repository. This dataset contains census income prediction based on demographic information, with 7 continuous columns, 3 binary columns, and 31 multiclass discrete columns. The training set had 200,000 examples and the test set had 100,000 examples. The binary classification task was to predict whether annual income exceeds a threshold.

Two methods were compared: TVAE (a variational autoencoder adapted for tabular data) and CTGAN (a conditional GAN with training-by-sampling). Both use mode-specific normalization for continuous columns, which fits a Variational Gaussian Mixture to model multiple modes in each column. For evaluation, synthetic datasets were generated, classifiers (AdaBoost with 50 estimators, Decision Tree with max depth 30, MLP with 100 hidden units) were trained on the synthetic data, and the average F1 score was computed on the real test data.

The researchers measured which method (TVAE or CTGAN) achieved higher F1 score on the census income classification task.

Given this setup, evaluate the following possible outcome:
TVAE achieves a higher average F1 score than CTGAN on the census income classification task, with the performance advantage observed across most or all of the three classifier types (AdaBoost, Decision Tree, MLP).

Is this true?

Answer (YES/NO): NO